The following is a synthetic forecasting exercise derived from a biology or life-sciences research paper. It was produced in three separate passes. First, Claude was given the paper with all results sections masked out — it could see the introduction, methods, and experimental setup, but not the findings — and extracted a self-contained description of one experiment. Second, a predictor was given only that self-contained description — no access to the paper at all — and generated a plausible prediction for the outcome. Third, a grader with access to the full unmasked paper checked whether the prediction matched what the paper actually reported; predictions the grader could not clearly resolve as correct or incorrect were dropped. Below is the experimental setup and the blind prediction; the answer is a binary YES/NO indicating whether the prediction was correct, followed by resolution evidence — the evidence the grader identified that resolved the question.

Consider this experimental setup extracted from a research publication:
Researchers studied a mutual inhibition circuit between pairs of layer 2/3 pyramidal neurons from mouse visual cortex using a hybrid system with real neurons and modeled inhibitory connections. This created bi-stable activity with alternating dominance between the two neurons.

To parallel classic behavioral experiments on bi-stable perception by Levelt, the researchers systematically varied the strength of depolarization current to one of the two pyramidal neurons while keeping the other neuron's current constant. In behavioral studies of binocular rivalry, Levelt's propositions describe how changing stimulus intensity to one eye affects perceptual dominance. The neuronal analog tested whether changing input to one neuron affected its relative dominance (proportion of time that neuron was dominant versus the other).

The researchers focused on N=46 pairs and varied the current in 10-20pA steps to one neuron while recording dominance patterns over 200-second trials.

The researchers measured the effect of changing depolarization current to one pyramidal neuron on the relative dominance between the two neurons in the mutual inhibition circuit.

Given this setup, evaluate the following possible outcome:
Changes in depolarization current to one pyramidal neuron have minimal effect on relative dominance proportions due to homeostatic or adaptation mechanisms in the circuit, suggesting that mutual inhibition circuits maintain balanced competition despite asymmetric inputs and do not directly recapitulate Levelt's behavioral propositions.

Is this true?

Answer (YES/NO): NO